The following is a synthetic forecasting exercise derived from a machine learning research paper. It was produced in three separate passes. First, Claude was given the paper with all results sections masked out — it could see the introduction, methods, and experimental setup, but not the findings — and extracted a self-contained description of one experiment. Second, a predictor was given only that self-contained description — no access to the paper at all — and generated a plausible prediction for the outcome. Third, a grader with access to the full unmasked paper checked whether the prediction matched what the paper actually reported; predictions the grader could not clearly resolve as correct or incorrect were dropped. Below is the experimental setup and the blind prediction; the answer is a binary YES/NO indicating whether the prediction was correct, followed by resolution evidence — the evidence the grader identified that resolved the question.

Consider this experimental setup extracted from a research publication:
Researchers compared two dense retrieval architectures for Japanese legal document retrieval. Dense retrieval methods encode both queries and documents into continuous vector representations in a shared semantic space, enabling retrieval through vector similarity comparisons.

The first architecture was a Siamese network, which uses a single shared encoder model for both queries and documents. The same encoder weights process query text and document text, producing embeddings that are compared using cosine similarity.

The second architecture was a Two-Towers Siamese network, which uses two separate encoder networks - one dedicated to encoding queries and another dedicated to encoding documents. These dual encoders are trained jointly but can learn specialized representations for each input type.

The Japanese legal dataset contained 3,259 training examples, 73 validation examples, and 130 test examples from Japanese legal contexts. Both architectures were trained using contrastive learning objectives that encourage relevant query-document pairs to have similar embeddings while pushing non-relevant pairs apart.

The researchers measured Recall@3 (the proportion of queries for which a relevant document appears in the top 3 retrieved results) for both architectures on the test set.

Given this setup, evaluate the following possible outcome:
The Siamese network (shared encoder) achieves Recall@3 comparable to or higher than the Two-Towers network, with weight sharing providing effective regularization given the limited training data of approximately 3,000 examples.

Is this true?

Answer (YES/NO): NO